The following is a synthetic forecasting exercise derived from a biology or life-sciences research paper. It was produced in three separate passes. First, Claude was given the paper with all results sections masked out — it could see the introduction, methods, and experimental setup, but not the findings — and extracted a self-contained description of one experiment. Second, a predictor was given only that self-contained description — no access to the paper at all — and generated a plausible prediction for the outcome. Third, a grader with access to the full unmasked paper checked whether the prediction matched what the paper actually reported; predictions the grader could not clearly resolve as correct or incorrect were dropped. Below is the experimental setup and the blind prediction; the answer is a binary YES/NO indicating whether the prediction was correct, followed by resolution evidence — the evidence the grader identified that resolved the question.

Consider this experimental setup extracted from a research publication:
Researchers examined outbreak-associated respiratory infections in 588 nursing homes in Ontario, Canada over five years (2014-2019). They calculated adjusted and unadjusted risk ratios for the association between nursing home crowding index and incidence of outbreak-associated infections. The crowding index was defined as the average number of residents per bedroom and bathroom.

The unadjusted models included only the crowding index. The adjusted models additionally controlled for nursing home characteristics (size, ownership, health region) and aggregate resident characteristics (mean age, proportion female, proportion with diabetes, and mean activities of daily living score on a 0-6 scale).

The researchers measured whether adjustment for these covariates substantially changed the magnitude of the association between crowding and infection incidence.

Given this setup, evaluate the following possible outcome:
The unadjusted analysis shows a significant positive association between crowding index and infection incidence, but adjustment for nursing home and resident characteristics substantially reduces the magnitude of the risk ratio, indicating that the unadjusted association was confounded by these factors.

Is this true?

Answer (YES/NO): NO